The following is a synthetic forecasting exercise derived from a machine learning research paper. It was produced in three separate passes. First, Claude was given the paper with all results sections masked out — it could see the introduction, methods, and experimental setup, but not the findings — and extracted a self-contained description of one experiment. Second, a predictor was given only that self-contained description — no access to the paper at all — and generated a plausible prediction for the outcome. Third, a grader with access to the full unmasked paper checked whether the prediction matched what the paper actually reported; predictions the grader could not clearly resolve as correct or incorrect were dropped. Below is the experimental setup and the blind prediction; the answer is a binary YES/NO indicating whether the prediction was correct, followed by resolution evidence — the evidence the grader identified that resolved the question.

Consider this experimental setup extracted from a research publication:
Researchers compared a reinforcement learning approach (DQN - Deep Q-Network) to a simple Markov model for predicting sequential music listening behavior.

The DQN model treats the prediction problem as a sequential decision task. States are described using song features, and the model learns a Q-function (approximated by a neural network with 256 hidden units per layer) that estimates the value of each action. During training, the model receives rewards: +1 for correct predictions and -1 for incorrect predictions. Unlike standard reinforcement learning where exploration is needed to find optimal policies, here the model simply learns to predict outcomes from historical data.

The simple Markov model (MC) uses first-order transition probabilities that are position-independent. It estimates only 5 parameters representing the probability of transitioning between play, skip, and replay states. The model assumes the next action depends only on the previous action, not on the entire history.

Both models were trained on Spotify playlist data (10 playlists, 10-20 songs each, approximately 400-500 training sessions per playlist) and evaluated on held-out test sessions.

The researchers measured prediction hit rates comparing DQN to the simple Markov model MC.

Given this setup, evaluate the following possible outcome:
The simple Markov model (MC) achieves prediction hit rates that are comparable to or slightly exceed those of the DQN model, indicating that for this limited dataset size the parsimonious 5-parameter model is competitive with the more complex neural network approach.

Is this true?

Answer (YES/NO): YES